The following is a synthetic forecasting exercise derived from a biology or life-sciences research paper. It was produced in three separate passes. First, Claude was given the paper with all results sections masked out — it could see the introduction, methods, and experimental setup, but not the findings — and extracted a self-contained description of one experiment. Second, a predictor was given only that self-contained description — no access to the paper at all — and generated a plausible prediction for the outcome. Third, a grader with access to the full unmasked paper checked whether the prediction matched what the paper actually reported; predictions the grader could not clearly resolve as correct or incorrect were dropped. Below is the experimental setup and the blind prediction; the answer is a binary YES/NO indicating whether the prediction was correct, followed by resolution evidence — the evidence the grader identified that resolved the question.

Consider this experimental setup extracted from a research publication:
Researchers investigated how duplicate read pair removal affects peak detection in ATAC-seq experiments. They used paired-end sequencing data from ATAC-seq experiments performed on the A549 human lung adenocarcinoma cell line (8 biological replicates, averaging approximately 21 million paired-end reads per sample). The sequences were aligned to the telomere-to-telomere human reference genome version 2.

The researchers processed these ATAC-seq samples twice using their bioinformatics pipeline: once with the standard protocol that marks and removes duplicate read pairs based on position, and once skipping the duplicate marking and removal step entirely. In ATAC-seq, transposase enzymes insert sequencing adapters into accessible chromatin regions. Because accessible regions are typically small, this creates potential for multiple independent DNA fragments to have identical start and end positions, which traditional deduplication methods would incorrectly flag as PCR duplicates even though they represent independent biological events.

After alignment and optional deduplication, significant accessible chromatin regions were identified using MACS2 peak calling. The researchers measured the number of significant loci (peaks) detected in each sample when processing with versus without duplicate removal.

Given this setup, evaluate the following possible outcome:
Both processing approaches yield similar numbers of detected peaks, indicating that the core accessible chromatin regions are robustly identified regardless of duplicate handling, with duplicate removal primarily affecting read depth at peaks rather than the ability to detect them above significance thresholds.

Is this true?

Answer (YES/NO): NO